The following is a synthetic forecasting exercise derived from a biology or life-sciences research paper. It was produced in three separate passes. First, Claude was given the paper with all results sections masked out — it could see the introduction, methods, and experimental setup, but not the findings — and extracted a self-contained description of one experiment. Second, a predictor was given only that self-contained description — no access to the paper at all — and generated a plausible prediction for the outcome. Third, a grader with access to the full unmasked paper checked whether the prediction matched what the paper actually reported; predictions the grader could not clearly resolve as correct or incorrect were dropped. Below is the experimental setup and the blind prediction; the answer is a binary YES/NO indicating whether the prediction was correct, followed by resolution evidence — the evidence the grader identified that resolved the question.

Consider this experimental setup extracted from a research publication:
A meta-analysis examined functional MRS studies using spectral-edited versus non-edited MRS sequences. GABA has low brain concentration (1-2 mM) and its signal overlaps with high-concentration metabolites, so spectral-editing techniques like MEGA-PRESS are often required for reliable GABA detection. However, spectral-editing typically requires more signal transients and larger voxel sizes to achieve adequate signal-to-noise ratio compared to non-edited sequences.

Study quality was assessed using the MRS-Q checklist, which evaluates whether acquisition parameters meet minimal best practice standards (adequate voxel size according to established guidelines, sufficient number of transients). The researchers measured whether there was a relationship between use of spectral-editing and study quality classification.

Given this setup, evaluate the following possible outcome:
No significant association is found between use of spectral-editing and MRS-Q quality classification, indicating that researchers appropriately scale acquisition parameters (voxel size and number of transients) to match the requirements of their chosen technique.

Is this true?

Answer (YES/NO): NO